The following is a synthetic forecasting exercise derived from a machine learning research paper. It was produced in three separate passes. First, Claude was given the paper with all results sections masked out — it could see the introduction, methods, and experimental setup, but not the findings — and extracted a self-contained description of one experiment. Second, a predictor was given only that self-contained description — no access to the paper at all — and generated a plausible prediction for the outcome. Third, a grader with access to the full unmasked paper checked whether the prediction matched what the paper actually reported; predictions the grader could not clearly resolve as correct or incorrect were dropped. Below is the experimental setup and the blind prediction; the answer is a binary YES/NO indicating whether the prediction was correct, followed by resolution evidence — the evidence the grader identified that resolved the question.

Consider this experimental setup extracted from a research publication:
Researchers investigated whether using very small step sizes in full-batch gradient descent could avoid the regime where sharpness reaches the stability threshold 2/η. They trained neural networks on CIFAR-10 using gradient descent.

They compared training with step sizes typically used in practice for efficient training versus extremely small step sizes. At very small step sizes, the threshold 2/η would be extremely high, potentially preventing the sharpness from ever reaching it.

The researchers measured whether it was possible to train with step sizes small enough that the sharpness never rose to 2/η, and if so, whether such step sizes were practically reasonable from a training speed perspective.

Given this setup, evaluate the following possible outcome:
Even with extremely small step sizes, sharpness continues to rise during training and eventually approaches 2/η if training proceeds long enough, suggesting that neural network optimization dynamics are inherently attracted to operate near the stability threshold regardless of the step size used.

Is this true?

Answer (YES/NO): NO